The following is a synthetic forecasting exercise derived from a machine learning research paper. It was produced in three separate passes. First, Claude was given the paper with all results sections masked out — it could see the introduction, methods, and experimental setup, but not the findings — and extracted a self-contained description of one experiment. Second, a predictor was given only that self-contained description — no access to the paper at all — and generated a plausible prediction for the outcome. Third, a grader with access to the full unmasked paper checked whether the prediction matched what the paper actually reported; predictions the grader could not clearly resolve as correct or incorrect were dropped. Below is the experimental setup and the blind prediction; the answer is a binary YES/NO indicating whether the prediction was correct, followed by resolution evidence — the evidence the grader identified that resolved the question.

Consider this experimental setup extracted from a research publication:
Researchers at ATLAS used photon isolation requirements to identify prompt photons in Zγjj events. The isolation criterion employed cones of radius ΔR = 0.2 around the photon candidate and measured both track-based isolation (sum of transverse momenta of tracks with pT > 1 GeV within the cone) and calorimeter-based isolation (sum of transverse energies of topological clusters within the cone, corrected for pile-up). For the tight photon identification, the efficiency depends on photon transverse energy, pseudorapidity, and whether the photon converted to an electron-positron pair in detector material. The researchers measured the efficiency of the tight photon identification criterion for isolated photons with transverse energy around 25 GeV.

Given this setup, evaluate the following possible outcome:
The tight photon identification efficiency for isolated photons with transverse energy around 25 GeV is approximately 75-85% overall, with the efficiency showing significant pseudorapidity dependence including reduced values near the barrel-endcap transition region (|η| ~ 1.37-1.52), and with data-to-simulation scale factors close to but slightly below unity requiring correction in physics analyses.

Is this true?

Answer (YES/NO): NO